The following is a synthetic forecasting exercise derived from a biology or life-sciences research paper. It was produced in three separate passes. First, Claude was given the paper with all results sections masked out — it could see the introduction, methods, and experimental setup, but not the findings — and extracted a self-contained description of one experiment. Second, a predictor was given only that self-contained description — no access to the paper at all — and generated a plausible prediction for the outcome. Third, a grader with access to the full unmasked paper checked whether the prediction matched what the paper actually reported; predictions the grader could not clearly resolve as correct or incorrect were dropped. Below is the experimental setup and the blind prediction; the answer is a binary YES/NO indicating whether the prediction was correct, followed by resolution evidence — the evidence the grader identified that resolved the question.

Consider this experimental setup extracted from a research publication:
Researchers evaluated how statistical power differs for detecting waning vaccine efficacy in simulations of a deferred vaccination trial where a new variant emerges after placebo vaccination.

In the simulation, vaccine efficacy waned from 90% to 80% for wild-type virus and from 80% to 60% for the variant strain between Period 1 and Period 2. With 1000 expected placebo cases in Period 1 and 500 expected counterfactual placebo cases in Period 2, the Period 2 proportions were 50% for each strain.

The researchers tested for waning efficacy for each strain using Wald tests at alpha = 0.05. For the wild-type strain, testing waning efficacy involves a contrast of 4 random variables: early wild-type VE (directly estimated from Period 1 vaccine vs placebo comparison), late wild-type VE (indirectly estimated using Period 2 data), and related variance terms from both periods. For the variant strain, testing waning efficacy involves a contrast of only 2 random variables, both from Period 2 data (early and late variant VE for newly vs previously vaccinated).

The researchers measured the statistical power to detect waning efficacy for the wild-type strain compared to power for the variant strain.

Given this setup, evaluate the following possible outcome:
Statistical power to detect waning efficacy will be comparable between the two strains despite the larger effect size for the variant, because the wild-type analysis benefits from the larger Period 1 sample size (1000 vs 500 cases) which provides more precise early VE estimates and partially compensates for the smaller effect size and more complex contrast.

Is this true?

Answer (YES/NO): NO